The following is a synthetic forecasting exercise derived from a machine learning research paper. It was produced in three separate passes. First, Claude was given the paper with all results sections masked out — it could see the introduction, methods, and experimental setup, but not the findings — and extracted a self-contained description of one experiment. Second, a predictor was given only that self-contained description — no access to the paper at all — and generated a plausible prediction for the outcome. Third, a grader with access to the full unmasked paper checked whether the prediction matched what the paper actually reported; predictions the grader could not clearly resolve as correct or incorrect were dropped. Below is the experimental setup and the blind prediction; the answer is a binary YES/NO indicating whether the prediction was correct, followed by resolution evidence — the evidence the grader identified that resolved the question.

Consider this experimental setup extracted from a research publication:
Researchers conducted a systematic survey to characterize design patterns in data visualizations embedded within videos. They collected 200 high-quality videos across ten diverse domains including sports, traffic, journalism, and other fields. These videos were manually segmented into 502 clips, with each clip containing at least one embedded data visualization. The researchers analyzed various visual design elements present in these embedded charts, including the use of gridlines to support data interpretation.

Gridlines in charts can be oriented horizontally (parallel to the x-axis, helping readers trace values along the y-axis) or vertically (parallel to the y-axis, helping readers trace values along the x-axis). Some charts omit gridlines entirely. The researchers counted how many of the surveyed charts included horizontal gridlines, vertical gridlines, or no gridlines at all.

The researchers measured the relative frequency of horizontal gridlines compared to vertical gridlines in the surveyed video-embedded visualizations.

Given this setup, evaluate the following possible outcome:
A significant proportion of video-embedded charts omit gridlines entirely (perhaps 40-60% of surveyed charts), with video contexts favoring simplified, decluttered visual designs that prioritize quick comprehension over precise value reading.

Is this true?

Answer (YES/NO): NO